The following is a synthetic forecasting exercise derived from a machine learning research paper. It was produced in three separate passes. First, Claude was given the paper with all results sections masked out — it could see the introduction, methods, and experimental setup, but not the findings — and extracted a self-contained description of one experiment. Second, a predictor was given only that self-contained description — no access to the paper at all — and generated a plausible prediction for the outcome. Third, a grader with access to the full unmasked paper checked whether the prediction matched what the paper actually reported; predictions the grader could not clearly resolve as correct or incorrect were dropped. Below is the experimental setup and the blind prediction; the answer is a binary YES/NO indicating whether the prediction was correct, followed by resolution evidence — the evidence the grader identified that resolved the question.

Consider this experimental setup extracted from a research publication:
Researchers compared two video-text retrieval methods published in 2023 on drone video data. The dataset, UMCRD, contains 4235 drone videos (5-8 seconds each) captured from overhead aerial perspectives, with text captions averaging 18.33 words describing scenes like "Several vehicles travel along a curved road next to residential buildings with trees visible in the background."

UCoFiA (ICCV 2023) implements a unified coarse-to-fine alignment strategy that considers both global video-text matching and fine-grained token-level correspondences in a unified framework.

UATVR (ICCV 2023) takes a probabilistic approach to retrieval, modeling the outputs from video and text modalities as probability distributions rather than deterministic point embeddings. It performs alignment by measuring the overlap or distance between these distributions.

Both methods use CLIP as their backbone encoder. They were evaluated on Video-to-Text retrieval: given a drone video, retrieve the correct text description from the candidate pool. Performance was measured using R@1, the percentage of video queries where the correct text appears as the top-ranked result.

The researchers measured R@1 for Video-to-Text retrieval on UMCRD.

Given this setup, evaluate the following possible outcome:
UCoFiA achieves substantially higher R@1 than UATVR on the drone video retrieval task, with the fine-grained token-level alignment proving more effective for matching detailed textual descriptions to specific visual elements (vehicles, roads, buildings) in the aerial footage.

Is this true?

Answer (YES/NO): NO